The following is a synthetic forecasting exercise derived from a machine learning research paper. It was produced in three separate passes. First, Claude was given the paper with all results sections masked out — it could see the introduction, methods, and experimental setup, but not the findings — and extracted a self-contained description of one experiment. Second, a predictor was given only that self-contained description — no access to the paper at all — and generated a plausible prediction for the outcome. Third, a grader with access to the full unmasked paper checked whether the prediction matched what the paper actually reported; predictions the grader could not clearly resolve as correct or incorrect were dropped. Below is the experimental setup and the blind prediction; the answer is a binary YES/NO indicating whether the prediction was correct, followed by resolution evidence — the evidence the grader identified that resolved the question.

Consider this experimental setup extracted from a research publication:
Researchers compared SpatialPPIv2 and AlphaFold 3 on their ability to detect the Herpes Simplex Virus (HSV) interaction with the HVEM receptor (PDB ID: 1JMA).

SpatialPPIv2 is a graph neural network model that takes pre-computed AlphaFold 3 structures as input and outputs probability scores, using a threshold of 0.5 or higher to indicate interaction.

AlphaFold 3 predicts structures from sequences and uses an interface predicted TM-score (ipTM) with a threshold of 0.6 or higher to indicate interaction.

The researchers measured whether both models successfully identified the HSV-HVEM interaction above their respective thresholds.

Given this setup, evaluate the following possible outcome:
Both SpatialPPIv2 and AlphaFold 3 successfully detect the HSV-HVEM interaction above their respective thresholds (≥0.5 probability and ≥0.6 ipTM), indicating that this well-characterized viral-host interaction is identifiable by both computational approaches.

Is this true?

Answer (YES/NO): NO